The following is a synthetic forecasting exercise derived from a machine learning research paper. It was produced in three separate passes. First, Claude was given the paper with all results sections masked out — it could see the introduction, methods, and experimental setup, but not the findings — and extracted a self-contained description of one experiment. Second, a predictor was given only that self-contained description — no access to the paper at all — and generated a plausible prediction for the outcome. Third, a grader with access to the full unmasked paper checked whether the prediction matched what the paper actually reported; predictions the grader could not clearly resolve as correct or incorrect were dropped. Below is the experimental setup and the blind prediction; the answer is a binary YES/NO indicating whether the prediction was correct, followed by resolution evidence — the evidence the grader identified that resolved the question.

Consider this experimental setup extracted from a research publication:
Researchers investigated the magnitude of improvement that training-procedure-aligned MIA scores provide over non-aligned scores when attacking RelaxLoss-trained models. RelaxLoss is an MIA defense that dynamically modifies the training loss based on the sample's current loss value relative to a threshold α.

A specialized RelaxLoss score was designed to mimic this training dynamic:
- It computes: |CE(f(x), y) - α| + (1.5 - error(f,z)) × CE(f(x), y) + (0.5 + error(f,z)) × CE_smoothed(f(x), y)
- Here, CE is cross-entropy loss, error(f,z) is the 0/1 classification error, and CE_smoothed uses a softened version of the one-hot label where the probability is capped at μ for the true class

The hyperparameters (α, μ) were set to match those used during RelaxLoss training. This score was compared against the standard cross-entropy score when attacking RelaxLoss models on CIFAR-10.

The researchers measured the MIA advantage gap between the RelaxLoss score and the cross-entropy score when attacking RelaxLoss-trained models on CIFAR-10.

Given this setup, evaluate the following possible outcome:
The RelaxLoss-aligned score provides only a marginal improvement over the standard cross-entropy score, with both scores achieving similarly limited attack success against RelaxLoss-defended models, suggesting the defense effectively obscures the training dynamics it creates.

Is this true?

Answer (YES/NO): YES